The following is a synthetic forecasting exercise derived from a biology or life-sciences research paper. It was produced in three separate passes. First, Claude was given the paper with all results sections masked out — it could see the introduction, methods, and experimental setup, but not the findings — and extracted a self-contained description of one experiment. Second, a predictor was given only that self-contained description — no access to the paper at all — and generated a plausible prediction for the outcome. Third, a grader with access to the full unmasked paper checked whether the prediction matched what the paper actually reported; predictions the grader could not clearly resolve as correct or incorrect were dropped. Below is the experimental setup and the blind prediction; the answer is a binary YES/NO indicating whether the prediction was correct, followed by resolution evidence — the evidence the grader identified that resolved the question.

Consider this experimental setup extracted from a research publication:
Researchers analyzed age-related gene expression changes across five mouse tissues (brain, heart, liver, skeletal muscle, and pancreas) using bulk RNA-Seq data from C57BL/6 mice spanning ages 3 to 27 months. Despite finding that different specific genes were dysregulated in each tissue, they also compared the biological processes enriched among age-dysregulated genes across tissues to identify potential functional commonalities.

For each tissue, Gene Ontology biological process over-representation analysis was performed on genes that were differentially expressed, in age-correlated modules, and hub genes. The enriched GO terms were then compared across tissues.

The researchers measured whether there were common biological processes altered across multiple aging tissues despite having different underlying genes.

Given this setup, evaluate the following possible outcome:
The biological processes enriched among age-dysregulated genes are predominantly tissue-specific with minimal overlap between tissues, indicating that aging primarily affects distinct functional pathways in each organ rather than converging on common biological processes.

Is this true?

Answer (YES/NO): NO